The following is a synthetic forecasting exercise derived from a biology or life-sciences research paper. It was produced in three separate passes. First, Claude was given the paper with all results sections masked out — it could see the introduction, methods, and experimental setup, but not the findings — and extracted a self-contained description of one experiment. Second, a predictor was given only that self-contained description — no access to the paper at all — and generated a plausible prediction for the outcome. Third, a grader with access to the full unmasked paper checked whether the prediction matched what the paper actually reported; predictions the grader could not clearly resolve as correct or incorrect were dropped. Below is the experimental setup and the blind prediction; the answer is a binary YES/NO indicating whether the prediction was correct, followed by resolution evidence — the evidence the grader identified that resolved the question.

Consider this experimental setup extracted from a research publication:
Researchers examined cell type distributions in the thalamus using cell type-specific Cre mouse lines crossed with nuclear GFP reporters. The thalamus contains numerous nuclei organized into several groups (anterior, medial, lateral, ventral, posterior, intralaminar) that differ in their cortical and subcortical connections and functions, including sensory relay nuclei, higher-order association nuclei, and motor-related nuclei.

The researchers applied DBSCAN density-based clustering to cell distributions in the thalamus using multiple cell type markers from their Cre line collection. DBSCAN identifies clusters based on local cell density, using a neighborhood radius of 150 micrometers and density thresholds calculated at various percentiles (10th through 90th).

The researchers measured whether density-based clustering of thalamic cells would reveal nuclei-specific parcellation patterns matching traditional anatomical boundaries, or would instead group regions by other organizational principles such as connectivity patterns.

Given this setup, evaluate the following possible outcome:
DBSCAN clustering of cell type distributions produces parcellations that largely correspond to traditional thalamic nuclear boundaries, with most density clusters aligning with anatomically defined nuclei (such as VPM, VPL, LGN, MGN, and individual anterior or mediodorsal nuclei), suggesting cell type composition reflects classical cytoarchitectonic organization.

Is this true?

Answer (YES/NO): YES